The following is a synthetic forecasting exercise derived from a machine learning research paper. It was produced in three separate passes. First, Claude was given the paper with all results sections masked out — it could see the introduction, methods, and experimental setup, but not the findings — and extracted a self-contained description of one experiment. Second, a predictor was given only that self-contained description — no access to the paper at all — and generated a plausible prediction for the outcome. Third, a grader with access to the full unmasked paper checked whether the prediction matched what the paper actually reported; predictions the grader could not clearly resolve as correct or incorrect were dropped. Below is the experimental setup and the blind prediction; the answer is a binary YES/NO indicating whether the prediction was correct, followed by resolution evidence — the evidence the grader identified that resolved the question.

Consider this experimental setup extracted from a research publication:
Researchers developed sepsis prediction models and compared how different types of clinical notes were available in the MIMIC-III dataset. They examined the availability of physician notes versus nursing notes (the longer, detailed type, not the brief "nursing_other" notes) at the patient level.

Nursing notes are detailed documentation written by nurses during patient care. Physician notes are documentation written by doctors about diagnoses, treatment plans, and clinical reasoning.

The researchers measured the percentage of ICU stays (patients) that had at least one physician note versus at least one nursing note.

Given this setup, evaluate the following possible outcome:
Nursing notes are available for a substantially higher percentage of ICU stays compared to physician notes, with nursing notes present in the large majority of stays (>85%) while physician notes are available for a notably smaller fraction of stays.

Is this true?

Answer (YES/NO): NO